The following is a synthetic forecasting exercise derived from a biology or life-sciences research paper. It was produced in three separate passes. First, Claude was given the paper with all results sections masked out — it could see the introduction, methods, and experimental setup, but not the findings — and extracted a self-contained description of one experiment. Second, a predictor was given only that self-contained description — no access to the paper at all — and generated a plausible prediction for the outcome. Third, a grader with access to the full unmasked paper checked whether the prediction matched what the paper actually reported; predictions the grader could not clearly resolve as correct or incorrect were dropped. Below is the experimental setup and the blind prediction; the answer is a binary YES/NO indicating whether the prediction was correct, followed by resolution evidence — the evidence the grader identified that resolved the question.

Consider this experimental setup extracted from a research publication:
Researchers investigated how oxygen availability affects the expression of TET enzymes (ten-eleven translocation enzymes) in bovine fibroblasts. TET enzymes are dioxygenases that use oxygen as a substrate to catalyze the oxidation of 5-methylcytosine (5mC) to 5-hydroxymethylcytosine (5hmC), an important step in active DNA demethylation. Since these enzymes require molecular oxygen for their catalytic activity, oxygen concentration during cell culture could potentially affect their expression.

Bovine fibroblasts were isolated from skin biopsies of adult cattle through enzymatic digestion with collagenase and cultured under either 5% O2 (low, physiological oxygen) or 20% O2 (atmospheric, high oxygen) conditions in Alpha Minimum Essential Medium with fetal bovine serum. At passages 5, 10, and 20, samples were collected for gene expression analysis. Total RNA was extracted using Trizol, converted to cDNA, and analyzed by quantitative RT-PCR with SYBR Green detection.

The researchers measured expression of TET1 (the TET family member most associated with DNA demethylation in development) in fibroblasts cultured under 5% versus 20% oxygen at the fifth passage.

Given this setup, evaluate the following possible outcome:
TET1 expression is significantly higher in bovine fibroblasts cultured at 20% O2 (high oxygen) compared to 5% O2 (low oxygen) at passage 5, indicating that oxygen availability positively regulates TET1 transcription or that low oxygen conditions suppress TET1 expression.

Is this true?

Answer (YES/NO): NO